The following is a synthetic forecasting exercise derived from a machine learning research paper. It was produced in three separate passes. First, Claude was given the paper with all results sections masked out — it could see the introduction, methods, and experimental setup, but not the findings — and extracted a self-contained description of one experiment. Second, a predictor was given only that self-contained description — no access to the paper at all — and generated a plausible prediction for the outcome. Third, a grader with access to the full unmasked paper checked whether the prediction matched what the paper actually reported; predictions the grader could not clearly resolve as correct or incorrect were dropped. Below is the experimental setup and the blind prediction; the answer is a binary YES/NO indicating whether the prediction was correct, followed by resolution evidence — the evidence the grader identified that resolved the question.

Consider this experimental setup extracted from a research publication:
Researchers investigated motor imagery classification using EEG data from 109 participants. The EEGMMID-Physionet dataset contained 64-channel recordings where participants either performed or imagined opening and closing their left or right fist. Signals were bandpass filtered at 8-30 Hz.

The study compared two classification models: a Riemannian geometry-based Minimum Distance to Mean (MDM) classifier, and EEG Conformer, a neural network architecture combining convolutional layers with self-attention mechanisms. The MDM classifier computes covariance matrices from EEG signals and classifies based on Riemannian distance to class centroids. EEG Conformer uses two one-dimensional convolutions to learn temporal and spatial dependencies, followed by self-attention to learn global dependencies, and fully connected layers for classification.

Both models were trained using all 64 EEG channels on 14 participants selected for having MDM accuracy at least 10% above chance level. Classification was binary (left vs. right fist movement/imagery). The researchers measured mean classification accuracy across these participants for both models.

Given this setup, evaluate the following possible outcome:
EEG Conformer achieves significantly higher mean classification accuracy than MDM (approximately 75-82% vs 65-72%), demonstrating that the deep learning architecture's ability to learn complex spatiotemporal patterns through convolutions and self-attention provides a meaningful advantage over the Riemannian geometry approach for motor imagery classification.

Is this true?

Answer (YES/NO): NO